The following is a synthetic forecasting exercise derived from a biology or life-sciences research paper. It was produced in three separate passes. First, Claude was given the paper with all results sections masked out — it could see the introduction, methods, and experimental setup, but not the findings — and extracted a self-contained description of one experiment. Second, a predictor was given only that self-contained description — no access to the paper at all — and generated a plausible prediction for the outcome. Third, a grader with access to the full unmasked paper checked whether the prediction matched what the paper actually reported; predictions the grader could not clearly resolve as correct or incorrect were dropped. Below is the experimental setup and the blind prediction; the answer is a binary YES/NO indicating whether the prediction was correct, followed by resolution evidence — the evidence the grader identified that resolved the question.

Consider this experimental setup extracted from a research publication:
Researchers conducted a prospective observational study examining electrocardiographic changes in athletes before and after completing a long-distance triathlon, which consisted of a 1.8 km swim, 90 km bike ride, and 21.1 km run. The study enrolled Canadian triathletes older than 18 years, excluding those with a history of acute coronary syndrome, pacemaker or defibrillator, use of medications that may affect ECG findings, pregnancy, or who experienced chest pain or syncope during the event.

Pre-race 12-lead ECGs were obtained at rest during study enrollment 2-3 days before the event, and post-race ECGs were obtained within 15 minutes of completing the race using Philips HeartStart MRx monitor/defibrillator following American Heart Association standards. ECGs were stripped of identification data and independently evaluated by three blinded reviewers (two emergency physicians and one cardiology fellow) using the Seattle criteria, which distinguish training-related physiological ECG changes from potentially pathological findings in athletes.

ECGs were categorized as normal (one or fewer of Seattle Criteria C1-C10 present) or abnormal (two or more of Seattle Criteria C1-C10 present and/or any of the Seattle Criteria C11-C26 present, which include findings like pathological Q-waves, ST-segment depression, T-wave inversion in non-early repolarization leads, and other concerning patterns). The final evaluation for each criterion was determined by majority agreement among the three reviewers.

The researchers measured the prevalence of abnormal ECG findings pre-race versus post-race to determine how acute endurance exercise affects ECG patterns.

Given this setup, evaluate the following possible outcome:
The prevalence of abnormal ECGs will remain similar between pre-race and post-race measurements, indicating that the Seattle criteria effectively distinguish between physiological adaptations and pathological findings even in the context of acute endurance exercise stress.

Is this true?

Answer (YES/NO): NO